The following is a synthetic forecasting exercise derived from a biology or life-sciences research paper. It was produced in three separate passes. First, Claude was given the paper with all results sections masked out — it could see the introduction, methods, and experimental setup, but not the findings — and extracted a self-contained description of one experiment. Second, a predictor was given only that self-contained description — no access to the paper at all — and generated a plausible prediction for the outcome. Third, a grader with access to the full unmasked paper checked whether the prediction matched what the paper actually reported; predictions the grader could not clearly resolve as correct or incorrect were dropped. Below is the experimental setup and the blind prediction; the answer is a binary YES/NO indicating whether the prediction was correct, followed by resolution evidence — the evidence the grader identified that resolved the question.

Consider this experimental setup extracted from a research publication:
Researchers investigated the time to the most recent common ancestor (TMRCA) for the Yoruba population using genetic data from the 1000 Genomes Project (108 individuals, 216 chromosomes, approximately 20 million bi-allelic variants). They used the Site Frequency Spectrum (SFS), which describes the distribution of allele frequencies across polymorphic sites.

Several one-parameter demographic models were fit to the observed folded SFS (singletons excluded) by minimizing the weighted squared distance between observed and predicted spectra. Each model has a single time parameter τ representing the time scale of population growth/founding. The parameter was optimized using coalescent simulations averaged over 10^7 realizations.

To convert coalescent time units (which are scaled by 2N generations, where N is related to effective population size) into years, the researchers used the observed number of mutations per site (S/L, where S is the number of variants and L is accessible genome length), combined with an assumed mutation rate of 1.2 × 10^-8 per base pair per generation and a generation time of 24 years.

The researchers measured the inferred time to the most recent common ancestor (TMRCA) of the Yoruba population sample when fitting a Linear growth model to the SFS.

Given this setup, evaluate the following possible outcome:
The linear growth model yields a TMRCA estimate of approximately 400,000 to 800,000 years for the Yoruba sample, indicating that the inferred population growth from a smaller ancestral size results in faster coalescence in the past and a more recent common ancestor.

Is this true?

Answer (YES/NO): NO